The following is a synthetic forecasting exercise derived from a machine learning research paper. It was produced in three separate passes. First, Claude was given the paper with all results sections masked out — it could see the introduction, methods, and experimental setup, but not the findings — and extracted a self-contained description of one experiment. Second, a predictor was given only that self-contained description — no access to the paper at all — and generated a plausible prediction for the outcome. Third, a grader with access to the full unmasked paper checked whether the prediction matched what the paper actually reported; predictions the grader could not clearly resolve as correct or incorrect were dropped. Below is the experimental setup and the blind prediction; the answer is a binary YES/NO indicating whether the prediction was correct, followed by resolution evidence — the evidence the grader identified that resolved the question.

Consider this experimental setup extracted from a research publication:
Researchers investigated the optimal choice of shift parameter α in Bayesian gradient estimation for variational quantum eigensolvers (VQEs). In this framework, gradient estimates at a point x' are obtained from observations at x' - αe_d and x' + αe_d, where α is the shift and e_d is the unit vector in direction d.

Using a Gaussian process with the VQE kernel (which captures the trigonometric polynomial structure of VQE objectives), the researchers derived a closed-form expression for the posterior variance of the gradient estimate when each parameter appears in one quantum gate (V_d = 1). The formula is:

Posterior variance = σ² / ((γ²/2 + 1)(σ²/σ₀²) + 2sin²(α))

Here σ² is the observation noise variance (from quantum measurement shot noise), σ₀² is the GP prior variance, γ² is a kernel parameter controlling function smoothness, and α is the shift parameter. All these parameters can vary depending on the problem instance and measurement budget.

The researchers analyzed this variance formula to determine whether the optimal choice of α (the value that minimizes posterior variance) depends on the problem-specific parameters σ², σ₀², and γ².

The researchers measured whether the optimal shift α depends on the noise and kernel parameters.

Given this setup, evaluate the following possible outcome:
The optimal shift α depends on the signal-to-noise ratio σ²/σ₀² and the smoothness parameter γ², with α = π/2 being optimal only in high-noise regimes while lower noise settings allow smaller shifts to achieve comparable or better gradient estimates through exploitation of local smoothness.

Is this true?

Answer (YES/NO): NO